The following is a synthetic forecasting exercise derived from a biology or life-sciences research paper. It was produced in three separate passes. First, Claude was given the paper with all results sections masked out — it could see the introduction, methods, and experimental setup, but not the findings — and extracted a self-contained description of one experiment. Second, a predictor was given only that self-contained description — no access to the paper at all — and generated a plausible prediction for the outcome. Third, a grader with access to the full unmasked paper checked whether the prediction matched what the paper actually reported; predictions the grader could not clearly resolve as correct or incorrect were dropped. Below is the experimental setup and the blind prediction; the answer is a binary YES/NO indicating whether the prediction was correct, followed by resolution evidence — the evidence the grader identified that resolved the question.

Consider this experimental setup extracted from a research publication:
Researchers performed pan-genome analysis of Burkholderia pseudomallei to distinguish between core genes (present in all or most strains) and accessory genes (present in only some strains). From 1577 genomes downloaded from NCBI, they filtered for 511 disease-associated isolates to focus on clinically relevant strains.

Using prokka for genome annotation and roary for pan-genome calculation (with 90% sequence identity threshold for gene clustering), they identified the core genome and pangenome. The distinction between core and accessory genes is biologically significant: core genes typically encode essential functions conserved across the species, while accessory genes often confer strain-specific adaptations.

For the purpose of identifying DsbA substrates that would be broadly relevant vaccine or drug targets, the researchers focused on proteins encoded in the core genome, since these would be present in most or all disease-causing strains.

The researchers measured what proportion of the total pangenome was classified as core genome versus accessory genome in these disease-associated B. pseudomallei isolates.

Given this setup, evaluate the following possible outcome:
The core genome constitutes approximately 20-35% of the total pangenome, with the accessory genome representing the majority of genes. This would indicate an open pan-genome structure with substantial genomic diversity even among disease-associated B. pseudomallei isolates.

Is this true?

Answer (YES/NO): YES